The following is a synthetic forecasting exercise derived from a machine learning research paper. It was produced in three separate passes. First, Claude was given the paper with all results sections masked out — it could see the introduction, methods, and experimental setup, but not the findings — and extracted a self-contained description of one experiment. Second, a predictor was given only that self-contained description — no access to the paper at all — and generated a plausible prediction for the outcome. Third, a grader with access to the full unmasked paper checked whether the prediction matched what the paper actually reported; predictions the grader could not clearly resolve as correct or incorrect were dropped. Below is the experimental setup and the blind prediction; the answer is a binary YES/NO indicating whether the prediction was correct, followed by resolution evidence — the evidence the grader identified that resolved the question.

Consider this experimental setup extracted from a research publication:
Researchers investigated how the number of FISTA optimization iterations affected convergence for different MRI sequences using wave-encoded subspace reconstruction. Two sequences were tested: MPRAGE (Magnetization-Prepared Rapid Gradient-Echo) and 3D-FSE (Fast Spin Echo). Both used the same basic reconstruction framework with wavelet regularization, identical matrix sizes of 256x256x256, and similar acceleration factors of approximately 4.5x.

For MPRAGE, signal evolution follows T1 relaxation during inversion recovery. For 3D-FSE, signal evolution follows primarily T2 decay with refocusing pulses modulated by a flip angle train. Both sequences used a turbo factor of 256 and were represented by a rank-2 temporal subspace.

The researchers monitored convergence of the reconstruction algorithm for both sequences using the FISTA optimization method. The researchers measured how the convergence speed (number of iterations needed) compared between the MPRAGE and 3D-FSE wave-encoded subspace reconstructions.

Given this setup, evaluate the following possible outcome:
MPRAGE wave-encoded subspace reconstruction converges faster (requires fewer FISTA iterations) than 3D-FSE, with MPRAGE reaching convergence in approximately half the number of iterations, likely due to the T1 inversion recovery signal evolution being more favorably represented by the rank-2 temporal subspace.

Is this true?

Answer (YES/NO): NO